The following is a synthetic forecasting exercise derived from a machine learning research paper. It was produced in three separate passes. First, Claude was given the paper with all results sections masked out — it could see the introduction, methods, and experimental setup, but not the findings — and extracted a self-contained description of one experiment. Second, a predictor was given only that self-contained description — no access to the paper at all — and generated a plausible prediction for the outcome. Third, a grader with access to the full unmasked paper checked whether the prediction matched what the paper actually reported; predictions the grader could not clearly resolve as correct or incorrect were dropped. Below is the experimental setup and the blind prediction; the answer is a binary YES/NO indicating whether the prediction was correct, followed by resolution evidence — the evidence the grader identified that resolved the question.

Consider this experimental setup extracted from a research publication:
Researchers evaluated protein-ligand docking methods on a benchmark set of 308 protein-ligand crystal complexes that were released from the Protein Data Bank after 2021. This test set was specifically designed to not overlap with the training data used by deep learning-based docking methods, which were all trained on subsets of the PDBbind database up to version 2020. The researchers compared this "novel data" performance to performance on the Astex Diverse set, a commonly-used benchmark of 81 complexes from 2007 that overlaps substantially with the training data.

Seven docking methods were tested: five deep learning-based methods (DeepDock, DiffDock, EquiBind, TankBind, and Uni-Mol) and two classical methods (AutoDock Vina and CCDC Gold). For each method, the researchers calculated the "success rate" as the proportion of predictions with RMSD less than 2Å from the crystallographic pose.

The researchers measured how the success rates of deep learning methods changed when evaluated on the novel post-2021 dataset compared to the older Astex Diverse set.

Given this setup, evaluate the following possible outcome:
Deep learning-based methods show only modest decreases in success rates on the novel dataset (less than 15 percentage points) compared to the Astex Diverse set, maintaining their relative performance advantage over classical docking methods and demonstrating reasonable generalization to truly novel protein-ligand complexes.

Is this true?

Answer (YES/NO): NO